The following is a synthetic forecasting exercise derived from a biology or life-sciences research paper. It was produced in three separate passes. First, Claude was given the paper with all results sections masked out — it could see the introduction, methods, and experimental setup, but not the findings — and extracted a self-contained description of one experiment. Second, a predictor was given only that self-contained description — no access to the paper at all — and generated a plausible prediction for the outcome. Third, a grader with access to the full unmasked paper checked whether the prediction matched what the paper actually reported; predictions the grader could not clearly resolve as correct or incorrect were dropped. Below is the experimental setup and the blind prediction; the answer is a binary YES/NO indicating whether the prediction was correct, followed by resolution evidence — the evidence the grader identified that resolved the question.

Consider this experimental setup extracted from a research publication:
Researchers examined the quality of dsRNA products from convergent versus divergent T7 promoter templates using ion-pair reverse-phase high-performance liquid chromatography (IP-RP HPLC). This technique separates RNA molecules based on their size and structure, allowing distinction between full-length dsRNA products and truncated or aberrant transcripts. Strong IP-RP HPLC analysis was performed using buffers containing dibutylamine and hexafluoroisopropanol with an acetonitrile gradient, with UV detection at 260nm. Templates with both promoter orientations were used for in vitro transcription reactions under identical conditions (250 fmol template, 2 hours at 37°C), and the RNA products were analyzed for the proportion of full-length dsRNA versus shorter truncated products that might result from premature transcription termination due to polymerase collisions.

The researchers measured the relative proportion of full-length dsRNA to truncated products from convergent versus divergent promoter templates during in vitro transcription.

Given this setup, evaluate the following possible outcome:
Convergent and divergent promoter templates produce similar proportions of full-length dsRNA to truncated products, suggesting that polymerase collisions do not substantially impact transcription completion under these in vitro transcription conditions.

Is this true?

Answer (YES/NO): NO